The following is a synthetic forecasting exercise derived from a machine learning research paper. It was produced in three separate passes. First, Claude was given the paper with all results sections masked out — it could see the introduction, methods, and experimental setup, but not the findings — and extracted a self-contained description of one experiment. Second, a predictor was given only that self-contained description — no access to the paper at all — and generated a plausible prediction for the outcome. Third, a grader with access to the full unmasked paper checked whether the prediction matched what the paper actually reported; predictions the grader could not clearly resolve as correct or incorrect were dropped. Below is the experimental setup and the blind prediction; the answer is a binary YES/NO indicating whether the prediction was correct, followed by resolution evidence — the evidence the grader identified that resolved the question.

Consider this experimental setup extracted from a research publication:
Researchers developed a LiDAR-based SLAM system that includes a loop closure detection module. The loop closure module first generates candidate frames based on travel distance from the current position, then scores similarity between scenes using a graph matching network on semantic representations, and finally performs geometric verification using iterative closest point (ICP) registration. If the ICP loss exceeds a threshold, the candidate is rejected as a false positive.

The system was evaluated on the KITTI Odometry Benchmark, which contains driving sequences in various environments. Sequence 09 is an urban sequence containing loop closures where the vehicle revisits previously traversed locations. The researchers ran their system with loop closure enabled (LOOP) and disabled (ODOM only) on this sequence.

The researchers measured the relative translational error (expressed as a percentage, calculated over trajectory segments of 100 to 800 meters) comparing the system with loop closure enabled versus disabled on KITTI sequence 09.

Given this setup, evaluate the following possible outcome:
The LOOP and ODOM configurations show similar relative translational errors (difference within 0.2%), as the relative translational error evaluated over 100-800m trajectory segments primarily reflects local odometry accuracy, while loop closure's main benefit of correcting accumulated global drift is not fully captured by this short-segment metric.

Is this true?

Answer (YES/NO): YES